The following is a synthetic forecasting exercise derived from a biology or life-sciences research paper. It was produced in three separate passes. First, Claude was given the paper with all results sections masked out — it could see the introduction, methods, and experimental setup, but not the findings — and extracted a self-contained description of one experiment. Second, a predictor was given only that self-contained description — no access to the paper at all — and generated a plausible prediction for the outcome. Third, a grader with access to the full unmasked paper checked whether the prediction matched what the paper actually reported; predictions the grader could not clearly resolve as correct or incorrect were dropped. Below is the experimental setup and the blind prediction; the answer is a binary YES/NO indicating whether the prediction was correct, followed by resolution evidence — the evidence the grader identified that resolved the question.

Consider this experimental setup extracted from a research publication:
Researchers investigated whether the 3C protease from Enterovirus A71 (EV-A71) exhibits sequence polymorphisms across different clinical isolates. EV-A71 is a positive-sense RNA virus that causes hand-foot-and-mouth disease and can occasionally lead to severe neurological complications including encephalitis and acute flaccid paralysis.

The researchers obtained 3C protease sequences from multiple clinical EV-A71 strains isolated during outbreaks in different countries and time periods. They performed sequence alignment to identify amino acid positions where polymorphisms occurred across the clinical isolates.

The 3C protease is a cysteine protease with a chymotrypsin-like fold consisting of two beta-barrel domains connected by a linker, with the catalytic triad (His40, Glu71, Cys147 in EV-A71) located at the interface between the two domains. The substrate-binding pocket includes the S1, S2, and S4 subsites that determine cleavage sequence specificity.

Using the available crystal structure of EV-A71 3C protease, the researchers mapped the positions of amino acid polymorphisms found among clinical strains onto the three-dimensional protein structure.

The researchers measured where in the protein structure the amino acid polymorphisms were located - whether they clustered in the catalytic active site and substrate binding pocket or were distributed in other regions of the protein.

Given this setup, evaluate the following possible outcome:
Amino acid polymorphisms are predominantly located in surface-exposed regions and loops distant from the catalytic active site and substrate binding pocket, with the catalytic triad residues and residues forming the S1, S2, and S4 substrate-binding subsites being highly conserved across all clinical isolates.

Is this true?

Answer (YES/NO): YES